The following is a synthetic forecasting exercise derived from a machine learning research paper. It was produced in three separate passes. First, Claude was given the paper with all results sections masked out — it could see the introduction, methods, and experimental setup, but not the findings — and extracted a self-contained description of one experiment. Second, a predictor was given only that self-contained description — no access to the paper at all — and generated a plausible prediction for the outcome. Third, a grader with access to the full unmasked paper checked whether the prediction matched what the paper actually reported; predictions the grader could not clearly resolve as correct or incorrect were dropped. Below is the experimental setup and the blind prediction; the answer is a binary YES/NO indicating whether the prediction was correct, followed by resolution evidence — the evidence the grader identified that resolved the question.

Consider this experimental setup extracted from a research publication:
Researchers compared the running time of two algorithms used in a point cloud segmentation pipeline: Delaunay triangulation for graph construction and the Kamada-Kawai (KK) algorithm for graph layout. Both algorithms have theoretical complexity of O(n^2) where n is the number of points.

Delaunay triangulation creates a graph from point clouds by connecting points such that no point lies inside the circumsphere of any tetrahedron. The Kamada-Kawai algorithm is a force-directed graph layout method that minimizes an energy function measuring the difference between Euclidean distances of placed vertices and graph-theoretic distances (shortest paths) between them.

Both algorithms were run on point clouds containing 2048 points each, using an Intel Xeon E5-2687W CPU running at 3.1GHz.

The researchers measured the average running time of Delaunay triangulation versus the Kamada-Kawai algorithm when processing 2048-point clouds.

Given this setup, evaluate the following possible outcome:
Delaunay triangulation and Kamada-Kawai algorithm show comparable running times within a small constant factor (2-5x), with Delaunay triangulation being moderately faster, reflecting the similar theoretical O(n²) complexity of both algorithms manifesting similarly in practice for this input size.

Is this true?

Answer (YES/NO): NO